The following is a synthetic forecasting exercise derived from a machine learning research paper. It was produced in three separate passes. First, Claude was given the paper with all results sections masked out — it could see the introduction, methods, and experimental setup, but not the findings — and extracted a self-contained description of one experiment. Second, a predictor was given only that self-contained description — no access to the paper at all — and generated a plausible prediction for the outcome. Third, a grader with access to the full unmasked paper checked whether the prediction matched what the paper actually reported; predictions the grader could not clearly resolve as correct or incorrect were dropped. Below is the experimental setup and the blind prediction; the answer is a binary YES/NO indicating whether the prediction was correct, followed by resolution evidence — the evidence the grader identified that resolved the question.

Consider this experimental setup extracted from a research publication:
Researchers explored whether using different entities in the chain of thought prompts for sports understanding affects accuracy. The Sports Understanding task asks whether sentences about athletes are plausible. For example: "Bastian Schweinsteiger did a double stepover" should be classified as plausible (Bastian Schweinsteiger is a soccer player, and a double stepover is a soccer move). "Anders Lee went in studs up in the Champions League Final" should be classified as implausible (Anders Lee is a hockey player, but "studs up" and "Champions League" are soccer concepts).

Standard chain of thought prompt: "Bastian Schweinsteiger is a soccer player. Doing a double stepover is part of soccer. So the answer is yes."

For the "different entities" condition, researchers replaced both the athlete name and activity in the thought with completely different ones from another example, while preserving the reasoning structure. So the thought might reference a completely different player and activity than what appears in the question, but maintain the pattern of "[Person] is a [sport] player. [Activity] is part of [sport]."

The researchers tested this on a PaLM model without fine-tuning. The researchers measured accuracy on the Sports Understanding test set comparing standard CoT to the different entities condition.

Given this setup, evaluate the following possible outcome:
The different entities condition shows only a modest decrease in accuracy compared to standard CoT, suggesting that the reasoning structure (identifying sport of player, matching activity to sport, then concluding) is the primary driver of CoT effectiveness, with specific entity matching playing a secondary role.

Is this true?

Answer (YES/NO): NO